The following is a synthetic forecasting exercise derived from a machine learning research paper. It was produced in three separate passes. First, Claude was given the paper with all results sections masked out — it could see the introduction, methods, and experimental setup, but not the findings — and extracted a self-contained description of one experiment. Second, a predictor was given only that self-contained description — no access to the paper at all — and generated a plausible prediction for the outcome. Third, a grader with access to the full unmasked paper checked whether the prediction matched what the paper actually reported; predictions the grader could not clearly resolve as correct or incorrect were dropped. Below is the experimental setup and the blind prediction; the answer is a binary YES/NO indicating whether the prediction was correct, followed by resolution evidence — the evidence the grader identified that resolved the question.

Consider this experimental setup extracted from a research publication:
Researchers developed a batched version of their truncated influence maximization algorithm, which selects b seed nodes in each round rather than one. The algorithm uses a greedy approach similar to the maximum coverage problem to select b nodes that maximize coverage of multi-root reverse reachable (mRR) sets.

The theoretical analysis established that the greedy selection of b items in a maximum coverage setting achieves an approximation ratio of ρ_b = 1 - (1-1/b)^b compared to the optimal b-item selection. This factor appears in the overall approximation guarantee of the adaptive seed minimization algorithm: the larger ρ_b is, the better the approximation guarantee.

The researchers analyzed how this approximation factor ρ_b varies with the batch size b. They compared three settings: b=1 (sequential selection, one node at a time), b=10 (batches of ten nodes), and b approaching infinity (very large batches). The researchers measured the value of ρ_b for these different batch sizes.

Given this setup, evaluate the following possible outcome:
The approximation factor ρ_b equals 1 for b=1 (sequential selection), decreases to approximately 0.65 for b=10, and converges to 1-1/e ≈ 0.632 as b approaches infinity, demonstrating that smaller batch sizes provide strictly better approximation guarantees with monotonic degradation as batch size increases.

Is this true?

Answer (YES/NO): YES